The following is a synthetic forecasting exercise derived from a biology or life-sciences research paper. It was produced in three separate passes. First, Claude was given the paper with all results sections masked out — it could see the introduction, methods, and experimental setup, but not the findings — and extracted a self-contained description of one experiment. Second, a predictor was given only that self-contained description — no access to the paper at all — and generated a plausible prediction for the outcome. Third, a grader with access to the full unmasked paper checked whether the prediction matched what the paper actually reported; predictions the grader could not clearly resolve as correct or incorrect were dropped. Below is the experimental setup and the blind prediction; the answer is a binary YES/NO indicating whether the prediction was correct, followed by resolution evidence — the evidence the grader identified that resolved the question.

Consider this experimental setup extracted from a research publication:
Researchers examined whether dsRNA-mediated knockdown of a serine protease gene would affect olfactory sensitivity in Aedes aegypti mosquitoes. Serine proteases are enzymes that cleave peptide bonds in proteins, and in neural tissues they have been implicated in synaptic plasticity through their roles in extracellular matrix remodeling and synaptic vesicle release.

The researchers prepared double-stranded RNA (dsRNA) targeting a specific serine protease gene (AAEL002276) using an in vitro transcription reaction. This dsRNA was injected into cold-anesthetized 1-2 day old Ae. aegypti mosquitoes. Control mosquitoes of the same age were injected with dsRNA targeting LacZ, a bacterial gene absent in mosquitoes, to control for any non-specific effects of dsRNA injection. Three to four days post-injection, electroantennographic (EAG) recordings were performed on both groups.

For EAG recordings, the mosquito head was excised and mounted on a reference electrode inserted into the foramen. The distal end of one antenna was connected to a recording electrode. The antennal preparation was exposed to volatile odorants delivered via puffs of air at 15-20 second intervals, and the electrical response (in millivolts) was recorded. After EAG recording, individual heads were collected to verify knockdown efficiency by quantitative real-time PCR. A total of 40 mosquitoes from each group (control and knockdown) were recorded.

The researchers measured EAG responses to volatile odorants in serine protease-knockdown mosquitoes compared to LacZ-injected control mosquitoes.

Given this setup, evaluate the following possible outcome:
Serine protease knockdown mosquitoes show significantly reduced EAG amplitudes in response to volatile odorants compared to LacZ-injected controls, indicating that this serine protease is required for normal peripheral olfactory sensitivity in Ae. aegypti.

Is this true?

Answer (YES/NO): YES